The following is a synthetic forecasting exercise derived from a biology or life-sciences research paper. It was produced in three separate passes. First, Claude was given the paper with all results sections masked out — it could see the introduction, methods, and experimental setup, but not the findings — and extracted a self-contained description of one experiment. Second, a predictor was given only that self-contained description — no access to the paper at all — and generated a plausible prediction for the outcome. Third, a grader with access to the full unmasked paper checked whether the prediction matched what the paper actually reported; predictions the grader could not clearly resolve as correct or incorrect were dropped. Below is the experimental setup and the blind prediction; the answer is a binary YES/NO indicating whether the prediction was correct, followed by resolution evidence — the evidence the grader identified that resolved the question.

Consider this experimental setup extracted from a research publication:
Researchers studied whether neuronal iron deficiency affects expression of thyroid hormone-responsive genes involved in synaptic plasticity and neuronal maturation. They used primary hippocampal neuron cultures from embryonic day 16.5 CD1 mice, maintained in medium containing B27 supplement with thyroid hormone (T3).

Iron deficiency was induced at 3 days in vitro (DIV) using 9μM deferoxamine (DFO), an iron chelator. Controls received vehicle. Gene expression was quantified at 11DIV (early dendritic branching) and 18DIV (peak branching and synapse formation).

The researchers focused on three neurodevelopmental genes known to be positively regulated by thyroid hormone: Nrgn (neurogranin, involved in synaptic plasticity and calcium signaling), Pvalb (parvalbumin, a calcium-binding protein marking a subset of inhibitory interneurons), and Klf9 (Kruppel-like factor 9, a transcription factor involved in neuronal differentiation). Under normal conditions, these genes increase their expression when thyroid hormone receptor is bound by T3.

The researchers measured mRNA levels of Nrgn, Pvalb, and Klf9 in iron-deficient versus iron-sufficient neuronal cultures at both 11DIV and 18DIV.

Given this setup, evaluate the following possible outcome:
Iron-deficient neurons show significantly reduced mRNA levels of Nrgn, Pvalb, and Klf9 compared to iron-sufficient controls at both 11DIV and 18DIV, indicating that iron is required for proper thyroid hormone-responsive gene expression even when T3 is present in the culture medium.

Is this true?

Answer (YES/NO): NO